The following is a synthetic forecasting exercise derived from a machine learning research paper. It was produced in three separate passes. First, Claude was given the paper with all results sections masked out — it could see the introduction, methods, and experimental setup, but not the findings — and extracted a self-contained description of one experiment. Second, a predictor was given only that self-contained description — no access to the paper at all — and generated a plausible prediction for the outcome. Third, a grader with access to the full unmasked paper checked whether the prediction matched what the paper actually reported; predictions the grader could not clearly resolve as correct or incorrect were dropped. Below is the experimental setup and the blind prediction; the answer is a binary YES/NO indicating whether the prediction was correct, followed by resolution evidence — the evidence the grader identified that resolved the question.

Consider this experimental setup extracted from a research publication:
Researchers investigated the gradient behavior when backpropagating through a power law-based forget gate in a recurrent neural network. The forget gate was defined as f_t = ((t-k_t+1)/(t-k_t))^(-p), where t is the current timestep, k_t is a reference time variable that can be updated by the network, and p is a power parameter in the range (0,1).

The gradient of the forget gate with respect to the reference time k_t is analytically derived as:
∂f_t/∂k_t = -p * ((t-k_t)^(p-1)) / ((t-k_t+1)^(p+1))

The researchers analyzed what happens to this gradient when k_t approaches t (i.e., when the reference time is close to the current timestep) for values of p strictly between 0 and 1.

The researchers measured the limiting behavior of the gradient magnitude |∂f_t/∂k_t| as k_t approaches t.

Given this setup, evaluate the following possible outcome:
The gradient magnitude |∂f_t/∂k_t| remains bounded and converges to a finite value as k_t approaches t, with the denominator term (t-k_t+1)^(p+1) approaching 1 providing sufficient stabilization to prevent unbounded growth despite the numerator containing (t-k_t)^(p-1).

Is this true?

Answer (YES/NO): NO